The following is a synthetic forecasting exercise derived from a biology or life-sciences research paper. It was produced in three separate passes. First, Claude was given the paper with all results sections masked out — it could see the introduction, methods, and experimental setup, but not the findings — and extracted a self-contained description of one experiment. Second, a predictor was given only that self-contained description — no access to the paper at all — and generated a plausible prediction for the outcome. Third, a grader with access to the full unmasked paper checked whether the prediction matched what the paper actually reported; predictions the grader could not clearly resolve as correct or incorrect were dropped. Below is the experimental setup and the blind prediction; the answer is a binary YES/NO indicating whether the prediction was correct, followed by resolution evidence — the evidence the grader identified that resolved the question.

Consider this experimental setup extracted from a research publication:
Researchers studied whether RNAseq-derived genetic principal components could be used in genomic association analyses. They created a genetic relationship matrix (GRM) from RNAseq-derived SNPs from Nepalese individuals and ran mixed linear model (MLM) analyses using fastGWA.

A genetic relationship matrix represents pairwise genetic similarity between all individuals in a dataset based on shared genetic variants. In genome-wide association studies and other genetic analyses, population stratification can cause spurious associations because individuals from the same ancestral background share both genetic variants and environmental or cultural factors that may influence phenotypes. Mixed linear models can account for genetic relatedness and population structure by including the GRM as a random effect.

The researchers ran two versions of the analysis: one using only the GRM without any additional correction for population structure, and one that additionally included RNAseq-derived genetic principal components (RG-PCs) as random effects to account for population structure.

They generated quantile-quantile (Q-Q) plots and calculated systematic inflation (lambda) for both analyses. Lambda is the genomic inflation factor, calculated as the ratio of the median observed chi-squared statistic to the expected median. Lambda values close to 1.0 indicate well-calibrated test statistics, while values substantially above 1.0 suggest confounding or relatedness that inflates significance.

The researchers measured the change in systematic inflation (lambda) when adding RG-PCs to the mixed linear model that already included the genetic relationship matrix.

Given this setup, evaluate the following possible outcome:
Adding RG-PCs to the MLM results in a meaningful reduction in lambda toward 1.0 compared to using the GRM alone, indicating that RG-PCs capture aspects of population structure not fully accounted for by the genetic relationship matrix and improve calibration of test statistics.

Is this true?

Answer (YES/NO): NO